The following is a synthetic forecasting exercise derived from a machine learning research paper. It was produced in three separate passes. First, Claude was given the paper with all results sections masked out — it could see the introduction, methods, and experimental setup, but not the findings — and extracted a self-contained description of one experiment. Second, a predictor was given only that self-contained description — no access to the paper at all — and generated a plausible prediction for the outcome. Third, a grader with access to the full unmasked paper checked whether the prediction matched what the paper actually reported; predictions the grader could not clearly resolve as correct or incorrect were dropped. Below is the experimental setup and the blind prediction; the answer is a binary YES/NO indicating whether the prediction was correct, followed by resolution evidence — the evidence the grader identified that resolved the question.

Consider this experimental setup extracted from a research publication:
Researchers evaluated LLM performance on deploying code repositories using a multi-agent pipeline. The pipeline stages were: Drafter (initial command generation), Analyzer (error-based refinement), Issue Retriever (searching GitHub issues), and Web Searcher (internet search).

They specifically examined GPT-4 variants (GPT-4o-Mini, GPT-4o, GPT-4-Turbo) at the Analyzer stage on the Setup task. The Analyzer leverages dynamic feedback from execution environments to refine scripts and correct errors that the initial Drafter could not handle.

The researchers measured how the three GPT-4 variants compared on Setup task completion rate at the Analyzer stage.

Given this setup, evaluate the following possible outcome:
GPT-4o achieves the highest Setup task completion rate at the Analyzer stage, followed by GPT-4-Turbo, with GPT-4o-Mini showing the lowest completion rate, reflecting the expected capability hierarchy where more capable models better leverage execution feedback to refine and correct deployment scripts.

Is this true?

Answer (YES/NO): YES